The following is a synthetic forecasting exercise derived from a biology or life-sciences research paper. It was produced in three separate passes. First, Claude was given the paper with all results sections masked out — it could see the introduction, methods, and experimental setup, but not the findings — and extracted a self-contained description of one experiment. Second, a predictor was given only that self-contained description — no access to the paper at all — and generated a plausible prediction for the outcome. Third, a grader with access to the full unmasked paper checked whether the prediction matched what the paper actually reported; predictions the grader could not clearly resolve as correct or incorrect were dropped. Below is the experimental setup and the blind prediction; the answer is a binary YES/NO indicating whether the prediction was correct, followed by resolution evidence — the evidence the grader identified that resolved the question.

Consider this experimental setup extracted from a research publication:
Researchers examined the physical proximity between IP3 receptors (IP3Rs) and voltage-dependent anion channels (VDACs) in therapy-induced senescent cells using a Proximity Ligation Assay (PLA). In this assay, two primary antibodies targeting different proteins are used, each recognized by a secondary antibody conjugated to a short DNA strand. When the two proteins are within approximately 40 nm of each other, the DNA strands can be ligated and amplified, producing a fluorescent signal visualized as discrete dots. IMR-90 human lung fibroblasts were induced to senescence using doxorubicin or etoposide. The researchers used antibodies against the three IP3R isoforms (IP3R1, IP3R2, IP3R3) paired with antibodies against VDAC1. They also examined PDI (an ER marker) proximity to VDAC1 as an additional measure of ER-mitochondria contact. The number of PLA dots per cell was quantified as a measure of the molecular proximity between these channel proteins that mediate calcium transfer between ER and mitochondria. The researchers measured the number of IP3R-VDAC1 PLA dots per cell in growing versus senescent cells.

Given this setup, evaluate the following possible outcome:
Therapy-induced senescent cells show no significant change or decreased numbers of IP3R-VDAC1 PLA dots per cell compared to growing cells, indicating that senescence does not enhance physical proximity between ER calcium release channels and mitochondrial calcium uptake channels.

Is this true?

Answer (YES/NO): YES